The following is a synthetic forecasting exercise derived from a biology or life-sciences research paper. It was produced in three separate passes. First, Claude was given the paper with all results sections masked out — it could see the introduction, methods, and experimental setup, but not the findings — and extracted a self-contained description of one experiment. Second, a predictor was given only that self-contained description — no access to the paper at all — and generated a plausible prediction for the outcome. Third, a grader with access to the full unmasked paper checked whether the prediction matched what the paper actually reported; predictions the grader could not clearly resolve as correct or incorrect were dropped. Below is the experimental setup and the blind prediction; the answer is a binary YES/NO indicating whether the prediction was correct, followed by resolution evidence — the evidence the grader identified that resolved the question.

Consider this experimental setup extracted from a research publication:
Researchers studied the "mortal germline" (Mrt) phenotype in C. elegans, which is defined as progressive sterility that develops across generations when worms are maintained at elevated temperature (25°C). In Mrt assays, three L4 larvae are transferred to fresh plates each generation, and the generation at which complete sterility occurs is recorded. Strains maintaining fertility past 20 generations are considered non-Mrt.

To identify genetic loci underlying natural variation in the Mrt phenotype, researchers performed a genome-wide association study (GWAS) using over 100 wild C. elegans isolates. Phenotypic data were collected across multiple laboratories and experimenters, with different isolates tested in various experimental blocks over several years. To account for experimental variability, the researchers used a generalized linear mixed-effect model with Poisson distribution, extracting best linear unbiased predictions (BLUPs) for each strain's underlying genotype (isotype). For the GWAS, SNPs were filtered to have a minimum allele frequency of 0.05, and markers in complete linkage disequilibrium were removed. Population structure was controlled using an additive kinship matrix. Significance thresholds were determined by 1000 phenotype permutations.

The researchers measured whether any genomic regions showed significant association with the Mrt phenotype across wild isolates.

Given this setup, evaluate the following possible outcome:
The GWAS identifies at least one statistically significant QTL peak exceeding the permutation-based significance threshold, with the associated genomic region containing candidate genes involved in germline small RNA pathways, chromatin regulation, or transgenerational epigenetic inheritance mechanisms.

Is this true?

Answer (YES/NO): YES